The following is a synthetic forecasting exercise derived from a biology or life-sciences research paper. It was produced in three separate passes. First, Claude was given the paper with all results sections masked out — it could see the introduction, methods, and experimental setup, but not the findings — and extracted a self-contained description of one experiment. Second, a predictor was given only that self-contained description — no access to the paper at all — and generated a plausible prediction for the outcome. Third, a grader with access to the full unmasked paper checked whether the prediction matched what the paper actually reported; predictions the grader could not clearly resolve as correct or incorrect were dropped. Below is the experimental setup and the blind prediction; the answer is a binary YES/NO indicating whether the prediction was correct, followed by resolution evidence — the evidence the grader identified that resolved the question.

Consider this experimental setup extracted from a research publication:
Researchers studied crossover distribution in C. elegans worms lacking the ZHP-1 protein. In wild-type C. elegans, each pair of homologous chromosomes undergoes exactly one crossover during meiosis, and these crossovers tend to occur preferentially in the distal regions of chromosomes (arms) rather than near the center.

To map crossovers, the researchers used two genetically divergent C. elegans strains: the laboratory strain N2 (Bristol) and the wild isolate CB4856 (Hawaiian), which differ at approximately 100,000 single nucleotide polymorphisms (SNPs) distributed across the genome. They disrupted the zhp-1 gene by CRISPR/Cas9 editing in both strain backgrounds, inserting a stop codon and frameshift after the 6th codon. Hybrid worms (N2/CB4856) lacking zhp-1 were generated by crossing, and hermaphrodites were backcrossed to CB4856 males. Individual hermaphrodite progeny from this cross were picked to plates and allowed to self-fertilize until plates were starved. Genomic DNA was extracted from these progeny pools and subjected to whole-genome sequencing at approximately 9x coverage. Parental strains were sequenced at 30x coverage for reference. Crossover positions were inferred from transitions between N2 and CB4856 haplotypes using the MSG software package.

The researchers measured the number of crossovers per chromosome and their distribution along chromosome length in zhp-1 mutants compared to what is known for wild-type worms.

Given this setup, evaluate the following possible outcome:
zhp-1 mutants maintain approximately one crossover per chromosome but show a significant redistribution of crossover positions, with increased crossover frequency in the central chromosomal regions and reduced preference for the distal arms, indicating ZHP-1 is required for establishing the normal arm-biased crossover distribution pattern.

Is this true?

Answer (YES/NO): NO